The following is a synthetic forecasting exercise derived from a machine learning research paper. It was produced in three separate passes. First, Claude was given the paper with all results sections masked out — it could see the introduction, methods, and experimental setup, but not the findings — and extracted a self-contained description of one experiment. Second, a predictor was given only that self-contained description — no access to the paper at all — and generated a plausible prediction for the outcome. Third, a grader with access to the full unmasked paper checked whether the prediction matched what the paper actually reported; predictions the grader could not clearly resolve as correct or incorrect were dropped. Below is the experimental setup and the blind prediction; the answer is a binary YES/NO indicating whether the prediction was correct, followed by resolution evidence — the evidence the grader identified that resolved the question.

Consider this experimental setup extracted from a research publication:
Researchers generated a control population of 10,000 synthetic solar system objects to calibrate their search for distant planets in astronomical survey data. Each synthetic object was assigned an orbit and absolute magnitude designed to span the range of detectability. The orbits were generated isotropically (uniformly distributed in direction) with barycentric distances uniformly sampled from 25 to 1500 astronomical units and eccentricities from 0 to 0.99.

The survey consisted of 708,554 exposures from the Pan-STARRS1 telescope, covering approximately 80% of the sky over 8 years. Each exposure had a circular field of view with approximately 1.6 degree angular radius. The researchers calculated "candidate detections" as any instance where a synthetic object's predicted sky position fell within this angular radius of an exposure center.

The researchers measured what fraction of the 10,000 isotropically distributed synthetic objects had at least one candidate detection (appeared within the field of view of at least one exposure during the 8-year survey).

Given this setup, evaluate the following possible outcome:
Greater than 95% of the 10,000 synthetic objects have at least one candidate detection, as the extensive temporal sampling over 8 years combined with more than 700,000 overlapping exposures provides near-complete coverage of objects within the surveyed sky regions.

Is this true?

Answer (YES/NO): NO